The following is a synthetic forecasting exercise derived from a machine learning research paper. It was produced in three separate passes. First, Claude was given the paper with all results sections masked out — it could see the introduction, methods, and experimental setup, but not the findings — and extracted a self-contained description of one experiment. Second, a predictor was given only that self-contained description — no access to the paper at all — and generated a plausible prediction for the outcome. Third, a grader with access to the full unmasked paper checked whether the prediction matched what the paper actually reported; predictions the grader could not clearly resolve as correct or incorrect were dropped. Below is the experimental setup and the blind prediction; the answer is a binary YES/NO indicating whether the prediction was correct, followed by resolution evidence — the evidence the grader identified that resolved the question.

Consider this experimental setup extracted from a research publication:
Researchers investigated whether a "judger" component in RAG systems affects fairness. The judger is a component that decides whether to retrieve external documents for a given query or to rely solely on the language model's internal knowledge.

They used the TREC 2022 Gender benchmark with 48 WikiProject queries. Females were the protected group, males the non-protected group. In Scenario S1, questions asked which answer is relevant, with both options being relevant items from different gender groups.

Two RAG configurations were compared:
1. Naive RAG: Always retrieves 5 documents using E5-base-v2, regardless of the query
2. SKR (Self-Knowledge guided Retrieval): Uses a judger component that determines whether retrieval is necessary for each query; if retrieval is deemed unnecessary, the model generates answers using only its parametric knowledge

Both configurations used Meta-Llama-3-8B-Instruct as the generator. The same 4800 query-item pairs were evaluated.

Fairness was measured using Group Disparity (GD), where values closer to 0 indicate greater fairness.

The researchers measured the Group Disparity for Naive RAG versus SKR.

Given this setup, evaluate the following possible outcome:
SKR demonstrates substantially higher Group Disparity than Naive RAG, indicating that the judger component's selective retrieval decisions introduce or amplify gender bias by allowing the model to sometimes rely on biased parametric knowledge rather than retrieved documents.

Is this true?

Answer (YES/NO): NO